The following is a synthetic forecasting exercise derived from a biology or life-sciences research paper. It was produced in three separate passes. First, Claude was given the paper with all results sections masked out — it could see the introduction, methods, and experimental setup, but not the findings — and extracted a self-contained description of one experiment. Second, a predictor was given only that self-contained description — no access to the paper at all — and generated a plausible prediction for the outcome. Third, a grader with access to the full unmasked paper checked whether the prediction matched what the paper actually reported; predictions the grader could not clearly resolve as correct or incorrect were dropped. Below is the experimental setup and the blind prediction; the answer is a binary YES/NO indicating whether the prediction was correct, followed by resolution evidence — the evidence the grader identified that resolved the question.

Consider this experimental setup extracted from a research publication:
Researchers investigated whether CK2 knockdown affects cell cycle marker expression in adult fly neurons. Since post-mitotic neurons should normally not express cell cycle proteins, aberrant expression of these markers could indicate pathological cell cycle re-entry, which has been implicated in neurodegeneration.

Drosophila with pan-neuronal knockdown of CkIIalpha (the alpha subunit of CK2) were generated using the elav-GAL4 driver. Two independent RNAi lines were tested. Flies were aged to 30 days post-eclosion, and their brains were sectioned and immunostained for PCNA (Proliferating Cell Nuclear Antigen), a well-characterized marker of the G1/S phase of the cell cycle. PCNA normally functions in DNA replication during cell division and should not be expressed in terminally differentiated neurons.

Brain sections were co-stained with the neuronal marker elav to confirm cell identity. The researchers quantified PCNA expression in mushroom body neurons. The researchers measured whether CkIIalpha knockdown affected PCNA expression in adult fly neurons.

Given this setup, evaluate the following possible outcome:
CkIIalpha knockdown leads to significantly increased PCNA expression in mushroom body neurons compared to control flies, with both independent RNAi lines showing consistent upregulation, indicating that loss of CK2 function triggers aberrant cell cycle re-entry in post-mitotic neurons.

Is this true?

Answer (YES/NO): NO